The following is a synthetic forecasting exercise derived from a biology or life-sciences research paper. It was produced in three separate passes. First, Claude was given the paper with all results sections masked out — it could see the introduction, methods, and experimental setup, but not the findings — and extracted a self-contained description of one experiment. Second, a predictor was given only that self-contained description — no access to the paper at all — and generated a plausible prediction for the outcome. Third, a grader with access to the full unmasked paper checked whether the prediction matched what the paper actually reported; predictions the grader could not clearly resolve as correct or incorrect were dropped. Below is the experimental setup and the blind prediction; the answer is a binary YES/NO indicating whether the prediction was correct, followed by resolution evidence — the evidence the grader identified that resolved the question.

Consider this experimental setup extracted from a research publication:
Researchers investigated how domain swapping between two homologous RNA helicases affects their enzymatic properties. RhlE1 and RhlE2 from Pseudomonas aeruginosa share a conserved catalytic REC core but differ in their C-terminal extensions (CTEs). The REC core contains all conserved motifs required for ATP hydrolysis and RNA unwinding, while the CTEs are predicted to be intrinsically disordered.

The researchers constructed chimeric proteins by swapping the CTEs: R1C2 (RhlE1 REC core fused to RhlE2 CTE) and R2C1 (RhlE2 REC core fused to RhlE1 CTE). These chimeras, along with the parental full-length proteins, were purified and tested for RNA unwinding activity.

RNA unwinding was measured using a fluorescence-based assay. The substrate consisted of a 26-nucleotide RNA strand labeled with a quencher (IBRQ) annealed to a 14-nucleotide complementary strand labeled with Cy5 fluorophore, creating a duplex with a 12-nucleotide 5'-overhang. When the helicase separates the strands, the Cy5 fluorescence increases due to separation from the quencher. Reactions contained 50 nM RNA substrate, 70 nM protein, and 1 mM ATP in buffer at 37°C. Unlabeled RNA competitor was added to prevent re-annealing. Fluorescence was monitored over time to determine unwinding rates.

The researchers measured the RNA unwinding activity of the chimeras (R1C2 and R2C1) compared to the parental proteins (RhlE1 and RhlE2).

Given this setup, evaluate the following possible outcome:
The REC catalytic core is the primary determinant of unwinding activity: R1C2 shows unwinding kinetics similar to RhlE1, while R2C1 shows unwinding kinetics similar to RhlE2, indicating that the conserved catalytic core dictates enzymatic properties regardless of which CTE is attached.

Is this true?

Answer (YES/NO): NO